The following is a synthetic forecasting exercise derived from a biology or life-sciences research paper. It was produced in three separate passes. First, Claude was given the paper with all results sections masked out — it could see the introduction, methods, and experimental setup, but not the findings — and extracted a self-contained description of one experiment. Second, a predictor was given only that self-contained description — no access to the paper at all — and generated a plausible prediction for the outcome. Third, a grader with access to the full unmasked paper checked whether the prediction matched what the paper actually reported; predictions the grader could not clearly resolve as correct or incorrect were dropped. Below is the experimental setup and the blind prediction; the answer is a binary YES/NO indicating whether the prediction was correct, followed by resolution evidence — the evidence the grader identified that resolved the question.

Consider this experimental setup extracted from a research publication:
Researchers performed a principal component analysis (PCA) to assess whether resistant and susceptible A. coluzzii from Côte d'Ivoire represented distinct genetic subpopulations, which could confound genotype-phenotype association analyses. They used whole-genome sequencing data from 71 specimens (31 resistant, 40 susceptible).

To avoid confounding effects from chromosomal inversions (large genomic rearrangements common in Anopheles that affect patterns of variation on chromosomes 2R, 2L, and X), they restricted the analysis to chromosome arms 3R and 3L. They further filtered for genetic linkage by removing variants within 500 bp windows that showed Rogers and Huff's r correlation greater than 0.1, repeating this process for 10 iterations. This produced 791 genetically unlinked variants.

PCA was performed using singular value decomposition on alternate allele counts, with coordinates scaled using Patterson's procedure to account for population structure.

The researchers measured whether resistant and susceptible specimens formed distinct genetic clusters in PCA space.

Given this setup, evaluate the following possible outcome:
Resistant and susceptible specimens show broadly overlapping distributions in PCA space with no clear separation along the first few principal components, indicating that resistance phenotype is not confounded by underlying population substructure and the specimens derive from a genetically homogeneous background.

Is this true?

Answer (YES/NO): YES